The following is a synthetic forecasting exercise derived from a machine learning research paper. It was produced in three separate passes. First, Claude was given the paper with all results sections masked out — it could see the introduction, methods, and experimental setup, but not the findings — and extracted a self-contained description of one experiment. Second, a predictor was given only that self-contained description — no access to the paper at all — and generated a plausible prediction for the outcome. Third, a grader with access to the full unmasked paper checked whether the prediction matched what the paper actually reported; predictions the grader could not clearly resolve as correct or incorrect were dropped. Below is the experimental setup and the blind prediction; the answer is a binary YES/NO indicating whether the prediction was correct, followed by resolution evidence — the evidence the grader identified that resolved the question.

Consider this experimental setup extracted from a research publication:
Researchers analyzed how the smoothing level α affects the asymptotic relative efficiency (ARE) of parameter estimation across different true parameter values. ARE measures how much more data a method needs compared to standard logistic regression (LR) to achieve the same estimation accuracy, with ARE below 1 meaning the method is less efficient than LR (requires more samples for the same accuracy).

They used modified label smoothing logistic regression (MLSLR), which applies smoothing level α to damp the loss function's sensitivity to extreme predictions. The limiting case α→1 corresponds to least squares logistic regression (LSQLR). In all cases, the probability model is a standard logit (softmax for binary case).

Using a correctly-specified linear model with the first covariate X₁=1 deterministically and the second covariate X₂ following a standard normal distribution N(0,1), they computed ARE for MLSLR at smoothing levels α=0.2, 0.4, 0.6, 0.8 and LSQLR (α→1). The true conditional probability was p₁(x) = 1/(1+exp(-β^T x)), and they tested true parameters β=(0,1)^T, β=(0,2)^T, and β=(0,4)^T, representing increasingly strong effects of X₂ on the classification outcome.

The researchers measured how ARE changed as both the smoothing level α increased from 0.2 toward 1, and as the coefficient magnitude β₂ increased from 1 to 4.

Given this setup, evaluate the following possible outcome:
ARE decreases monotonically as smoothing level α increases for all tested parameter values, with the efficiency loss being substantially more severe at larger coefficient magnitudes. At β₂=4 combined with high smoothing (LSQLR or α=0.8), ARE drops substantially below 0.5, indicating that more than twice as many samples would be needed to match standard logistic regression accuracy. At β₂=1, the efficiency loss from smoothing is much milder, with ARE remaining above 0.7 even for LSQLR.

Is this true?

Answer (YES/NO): NO